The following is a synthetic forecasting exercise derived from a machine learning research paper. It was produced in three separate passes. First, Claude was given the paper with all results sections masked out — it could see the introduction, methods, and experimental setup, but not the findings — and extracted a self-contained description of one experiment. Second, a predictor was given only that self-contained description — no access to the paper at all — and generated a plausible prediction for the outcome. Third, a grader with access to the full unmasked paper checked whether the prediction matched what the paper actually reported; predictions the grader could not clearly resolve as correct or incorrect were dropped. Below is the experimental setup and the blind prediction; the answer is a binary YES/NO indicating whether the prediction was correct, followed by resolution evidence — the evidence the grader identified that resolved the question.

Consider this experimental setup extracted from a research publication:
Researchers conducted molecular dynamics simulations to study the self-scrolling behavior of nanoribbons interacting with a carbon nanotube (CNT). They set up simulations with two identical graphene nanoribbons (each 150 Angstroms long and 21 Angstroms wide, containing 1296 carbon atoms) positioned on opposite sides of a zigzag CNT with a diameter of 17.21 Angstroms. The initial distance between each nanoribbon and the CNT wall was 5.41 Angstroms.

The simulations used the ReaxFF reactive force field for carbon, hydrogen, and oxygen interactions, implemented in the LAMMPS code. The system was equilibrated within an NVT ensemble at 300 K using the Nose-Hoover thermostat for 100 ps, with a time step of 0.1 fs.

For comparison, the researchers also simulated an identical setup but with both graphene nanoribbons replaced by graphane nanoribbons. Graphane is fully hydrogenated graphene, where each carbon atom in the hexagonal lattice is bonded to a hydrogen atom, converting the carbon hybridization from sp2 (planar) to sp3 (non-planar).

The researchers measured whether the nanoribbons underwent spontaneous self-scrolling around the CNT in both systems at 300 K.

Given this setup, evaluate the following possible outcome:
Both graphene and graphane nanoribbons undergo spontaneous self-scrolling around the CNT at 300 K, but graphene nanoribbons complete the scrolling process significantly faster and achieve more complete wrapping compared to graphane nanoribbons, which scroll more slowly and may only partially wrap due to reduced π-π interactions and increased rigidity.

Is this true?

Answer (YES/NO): NO